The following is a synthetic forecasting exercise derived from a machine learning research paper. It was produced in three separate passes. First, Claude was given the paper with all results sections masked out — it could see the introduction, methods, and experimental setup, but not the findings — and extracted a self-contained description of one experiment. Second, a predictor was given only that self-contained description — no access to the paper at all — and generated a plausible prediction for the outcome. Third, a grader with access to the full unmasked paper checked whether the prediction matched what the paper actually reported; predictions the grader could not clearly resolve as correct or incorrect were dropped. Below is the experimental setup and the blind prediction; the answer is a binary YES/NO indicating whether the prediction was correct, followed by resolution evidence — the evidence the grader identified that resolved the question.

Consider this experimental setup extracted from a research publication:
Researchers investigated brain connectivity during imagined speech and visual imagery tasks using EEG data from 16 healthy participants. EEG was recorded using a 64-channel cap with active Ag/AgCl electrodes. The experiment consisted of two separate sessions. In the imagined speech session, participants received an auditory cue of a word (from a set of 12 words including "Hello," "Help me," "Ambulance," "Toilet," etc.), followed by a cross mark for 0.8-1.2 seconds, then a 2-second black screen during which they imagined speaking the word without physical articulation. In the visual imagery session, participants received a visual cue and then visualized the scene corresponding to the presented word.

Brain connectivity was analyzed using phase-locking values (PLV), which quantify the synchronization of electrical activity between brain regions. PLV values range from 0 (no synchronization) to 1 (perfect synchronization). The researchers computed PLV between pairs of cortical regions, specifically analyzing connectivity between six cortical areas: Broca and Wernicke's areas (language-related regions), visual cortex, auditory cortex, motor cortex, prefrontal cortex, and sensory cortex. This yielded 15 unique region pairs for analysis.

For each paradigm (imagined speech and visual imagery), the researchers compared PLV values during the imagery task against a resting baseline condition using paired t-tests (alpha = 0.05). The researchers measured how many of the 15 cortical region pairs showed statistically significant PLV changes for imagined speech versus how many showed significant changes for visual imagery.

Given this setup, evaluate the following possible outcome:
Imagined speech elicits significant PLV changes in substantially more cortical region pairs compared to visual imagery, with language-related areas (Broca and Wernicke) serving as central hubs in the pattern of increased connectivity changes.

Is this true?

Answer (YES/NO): YES